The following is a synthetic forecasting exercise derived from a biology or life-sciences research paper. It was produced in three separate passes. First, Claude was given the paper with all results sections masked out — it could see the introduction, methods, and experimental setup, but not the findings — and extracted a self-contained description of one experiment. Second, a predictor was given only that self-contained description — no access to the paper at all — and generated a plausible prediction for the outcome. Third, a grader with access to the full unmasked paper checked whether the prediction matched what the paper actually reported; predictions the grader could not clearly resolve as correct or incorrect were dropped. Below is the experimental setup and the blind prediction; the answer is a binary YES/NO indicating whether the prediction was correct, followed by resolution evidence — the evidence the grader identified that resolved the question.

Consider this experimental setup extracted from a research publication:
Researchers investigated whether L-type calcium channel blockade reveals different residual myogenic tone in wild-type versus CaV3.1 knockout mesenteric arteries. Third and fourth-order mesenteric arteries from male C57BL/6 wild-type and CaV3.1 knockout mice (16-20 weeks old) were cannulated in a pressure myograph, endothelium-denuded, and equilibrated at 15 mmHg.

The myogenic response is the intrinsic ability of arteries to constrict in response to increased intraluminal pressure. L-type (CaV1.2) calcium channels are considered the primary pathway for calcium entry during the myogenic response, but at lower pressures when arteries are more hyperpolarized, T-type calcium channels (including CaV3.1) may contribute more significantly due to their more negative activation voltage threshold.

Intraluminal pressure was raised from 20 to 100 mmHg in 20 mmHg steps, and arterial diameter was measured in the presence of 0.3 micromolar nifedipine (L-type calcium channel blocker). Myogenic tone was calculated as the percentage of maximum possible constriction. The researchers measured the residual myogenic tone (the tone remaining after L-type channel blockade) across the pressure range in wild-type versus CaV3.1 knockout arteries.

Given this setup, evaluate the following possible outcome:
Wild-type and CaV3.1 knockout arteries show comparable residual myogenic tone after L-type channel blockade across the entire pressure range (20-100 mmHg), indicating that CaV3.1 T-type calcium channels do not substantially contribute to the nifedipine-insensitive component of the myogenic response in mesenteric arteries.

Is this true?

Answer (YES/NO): NO